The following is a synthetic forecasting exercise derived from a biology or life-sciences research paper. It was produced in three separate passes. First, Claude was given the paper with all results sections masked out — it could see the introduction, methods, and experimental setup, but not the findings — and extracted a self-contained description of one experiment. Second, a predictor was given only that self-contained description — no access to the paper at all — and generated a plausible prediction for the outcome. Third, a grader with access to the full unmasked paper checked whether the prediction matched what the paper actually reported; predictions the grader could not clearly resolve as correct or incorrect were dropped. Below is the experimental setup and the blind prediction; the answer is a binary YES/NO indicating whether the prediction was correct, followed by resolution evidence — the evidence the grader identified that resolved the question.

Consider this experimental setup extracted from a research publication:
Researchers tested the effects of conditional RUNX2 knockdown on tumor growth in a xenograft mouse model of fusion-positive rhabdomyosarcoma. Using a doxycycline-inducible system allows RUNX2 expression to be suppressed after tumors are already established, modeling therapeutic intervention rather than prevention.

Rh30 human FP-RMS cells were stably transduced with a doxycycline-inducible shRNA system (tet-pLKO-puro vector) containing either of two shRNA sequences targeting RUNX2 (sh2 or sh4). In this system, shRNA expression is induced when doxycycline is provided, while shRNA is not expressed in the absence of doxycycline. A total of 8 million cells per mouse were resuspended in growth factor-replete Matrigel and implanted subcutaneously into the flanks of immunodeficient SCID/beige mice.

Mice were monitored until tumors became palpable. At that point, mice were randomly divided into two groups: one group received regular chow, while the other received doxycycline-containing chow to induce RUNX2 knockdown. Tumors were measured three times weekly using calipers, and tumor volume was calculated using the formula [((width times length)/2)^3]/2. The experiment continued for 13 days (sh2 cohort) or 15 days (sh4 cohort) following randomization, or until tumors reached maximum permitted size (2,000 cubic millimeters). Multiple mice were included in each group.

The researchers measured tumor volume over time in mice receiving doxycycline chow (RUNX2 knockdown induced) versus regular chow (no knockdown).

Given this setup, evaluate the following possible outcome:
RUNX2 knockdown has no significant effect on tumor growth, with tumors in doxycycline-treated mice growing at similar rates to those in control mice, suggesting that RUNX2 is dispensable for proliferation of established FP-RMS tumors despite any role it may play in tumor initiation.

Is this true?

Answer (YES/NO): NO